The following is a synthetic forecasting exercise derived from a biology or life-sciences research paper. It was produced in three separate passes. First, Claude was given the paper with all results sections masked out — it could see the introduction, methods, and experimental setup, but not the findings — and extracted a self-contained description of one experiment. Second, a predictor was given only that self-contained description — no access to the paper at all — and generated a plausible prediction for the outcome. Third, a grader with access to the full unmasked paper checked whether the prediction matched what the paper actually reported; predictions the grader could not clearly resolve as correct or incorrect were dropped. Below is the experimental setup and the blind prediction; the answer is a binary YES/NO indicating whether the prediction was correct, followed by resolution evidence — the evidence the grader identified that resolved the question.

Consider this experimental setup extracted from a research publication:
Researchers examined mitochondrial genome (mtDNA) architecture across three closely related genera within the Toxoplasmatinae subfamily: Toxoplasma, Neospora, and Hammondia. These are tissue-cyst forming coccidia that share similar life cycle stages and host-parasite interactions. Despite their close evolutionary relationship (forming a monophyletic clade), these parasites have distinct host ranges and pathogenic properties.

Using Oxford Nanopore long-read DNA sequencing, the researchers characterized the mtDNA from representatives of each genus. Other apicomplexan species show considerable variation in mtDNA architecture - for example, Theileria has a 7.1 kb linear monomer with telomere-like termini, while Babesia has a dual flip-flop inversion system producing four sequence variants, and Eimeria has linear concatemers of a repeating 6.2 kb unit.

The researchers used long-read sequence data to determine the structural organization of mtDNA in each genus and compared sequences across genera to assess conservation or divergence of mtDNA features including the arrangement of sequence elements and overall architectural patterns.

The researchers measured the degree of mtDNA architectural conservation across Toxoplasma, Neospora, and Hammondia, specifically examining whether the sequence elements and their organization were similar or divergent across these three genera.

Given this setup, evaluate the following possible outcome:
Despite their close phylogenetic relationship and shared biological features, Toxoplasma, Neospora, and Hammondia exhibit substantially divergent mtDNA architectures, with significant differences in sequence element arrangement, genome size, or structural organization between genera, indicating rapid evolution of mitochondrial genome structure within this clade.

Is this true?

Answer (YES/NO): NO